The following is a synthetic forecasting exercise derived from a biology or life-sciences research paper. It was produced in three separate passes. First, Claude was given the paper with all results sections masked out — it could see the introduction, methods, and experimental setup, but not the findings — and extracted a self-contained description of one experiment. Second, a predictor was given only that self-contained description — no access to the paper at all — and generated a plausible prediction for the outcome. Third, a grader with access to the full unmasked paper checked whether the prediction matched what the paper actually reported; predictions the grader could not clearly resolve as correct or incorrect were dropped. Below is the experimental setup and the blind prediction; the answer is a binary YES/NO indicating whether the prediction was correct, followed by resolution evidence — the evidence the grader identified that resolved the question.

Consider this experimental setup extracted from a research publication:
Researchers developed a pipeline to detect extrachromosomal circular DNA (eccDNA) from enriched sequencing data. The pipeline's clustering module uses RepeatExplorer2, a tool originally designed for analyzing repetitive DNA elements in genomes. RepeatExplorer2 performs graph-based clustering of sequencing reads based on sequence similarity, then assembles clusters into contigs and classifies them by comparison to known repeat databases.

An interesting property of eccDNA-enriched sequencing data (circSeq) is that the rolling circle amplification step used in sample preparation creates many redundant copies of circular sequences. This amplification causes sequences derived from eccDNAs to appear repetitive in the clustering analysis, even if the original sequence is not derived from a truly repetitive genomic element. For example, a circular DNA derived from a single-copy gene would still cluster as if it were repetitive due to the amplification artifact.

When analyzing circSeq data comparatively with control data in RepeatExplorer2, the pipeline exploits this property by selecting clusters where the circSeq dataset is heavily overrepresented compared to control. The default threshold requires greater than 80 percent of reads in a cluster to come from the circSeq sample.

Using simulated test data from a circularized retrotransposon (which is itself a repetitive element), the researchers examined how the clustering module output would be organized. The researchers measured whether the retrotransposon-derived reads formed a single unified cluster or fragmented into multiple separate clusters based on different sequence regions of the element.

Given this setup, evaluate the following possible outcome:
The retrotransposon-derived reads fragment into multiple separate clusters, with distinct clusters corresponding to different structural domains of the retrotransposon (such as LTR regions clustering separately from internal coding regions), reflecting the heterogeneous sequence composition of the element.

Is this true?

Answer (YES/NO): NO